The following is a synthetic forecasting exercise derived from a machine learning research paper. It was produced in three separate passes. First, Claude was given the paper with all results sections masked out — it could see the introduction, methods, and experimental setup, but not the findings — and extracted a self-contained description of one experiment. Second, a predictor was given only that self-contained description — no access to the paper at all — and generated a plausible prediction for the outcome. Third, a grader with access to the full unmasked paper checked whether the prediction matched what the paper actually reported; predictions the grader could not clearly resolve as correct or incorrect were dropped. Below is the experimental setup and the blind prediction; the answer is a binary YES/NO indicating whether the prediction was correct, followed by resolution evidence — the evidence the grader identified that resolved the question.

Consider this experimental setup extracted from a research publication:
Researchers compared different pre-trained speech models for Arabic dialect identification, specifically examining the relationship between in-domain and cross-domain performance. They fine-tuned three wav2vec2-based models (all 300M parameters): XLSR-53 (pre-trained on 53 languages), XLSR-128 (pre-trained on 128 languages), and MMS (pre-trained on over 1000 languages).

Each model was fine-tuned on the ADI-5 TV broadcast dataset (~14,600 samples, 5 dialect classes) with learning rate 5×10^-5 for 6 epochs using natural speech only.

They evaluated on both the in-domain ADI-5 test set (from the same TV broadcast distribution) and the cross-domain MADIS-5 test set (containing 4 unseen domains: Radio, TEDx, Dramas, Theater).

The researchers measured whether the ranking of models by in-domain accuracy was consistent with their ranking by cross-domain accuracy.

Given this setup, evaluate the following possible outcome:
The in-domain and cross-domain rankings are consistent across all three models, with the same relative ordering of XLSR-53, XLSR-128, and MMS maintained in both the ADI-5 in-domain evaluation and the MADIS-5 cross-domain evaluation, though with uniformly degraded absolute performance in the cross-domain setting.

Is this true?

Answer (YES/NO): YES